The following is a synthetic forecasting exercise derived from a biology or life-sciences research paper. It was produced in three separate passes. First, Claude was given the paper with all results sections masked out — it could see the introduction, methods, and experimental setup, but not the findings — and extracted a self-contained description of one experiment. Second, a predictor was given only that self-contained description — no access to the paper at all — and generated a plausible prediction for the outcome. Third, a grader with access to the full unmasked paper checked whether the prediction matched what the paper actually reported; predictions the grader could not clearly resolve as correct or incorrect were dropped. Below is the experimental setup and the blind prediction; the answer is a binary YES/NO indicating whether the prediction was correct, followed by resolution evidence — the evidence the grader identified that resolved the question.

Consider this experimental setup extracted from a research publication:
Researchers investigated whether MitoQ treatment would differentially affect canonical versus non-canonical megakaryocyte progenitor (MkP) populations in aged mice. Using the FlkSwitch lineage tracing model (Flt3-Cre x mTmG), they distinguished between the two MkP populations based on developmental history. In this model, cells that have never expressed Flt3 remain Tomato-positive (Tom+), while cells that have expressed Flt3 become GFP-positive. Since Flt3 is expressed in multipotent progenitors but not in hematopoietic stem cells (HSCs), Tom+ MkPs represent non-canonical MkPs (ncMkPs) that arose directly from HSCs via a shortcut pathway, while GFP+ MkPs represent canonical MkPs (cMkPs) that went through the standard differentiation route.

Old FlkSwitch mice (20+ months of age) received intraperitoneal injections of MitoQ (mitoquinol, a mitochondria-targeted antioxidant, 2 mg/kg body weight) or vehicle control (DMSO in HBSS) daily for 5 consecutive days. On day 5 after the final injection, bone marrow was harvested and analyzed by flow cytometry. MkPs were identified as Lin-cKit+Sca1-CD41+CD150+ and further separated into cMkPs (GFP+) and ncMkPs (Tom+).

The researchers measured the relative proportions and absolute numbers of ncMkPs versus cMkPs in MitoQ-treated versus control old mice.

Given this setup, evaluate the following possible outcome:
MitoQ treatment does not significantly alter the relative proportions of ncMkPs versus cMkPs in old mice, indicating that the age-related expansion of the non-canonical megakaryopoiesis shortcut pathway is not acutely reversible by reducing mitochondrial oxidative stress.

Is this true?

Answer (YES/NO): NO